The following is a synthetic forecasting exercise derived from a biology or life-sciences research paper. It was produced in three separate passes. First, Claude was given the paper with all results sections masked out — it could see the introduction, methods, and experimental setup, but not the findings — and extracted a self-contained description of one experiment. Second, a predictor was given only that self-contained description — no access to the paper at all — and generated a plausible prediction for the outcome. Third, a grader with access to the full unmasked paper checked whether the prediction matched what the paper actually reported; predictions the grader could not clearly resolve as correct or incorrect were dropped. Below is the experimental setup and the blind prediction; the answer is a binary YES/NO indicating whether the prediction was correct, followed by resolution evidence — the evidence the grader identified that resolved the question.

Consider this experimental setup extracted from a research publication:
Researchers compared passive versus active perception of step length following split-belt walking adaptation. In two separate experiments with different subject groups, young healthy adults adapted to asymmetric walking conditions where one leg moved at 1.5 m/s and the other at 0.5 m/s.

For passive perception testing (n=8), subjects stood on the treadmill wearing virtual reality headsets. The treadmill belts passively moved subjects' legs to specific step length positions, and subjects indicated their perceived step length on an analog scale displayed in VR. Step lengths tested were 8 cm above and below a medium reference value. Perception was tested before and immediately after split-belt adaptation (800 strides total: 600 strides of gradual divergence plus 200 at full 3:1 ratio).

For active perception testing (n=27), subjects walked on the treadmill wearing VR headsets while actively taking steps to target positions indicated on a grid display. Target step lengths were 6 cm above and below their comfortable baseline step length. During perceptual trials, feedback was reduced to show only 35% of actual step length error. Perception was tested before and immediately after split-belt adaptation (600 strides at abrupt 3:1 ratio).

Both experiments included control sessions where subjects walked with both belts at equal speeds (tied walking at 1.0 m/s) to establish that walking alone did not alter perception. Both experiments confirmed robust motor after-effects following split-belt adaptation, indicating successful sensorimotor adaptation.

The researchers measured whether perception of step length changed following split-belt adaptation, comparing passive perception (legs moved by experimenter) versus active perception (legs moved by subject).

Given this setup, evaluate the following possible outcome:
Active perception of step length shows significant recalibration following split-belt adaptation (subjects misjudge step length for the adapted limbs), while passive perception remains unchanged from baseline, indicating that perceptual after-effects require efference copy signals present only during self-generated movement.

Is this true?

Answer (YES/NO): YES